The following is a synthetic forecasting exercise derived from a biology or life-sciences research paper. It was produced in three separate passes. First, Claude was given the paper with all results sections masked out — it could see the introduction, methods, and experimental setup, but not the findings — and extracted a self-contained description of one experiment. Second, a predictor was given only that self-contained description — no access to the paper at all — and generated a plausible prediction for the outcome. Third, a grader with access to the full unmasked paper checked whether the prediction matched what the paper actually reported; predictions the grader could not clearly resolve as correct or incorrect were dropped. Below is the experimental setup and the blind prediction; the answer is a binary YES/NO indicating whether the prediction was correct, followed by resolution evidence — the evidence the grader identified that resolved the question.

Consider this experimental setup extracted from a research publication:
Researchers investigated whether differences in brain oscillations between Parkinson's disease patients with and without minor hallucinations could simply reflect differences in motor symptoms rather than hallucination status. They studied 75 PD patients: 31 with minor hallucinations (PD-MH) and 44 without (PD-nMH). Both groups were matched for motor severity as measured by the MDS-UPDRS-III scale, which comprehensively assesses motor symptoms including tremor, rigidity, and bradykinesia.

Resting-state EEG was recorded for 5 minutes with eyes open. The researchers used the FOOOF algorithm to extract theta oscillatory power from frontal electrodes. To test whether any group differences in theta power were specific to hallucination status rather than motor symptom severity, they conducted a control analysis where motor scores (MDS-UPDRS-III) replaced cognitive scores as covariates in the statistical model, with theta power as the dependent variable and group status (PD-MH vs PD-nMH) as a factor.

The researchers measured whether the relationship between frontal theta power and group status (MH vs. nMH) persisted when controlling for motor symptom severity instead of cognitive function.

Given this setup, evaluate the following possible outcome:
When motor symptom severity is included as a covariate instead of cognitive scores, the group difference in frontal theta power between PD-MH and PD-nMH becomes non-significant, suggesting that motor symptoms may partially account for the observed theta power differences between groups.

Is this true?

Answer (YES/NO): NO